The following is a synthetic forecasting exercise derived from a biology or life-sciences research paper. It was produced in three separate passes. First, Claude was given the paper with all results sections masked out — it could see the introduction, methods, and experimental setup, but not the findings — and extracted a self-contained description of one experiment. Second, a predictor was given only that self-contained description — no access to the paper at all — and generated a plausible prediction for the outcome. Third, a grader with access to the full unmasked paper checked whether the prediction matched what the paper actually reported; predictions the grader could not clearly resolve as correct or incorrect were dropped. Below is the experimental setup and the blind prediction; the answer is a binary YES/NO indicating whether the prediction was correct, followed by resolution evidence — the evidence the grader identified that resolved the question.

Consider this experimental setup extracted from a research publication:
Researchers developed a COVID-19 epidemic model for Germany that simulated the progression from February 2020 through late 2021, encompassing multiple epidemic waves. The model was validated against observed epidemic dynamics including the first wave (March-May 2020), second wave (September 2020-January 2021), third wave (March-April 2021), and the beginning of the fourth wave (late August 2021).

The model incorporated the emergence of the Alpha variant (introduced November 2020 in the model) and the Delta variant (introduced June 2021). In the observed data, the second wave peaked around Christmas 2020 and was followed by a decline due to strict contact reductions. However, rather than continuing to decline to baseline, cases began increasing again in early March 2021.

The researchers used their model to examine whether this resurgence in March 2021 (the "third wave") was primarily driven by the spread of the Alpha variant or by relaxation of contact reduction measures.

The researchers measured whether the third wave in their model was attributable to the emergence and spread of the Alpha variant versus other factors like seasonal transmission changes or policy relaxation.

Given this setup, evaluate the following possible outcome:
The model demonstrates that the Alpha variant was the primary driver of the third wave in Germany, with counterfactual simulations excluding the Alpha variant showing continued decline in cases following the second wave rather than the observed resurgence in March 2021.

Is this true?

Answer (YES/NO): NO